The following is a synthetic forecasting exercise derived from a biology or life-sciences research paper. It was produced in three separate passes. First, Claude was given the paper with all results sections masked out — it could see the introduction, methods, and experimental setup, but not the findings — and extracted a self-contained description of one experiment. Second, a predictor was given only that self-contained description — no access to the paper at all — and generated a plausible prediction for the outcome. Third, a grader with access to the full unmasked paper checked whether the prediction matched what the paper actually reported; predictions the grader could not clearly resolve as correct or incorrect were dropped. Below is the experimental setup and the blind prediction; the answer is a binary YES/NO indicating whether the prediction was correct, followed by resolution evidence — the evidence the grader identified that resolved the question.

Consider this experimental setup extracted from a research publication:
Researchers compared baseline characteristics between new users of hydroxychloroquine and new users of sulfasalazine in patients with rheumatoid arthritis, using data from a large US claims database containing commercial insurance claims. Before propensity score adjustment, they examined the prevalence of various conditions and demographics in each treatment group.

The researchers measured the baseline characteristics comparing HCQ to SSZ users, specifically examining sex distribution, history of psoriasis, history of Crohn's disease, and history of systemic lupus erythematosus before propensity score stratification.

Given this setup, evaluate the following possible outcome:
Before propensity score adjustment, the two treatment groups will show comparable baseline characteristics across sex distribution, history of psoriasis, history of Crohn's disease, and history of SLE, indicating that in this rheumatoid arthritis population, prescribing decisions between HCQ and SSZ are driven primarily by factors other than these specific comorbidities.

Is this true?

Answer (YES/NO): NO